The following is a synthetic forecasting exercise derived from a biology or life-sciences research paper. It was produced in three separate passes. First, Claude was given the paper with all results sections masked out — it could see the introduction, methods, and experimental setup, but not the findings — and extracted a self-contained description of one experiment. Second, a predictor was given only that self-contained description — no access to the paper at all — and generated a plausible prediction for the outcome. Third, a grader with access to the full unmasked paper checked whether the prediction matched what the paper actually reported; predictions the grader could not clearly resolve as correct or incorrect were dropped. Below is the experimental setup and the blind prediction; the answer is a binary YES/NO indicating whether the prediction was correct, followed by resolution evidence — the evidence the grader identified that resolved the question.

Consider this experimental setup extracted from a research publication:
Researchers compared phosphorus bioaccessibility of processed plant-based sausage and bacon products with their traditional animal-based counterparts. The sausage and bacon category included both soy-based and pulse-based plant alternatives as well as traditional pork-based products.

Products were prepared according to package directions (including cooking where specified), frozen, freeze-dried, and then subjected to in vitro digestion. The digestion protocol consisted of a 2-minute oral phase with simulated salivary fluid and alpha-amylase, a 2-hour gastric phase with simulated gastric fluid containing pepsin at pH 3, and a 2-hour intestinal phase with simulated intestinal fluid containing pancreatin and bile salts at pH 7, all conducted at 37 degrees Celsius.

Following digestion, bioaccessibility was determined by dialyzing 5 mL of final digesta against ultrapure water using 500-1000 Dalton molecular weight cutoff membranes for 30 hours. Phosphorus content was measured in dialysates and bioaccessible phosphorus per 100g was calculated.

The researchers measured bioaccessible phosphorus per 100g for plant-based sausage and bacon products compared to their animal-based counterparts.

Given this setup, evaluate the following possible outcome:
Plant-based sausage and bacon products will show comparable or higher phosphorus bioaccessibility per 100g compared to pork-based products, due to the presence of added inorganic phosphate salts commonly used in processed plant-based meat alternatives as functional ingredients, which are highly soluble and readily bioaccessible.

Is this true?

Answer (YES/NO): NO